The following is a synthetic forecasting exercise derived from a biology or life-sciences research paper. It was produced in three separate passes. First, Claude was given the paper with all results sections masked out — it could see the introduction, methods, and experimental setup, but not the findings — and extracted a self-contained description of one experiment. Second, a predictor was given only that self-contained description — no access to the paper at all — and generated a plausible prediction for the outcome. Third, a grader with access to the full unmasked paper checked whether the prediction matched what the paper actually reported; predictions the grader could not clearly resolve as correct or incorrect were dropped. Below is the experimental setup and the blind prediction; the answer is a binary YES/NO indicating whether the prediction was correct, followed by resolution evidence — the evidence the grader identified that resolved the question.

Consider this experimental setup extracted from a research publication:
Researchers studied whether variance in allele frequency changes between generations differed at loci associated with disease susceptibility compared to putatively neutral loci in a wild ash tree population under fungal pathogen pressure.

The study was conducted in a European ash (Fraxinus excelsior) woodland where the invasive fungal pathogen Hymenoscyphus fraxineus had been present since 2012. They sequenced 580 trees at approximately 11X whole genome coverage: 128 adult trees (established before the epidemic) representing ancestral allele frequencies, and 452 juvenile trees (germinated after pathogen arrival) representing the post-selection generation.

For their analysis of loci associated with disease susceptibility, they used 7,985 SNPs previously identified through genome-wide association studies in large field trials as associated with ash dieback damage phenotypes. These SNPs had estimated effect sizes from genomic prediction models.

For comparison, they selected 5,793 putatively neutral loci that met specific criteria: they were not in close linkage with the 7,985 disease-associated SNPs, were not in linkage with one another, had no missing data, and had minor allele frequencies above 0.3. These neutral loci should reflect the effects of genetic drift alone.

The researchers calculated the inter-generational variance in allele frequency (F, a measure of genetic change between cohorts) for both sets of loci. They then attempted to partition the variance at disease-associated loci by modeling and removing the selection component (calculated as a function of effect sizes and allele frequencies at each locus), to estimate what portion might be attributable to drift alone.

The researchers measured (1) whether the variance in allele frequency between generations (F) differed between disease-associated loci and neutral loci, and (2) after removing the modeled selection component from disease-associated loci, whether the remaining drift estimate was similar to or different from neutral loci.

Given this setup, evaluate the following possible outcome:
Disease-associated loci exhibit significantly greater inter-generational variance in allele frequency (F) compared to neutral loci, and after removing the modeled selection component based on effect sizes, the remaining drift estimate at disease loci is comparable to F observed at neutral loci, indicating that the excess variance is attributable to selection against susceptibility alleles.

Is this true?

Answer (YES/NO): YES